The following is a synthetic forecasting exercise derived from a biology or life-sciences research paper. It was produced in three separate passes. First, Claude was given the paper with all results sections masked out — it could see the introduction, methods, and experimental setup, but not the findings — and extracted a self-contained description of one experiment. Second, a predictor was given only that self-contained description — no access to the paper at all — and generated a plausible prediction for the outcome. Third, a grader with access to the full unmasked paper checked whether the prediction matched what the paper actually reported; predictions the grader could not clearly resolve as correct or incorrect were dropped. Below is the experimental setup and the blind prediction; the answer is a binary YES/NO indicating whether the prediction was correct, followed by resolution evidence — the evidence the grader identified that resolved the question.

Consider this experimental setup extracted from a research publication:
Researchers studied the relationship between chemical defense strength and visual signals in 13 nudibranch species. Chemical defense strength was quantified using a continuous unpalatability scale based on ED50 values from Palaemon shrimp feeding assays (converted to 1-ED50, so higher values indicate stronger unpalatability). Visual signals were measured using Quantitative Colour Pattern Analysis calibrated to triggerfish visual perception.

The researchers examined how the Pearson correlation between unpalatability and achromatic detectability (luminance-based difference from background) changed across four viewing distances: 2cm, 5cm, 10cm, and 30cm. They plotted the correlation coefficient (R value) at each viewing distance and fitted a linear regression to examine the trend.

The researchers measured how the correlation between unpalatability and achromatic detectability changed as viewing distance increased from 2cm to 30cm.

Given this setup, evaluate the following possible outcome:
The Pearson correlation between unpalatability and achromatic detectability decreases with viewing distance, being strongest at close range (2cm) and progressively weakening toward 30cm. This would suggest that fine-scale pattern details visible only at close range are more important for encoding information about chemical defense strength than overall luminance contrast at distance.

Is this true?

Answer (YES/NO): YES